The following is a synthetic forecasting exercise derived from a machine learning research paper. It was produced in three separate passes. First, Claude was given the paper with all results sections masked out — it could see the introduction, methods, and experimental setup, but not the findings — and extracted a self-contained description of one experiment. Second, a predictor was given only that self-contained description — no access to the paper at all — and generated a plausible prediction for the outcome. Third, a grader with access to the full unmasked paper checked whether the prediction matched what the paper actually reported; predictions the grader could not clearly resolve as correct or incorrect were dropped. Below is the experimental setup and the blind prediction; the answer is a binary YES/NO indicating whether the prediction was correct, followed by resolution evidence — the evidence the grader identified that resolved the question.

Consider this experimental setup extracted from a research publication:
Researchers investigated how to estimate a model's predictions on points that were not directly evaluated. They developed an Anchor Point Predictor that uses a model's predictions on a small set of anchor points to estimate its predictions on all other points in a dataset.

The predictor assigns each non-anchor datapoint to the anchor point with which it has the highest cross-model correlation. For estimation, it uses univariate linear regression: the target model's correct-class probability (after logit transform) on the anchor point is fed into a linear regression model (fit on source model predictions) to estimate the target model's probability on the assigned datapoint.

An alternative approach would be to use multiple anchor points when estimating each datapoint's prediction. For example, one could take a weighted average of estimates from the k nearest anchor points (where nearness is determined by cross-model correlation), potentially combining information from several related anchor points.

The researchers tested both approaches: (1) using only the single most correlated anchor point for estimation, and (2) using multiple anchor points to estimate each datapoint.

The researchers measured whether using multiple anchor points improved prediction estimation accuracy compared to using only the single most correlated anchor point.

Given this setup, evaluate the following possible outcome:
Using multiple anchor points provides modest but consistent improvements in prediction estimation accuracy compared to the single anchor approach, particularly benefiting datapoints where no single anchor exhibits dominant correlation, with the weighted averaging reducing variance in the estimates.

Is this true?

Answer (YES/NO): NO